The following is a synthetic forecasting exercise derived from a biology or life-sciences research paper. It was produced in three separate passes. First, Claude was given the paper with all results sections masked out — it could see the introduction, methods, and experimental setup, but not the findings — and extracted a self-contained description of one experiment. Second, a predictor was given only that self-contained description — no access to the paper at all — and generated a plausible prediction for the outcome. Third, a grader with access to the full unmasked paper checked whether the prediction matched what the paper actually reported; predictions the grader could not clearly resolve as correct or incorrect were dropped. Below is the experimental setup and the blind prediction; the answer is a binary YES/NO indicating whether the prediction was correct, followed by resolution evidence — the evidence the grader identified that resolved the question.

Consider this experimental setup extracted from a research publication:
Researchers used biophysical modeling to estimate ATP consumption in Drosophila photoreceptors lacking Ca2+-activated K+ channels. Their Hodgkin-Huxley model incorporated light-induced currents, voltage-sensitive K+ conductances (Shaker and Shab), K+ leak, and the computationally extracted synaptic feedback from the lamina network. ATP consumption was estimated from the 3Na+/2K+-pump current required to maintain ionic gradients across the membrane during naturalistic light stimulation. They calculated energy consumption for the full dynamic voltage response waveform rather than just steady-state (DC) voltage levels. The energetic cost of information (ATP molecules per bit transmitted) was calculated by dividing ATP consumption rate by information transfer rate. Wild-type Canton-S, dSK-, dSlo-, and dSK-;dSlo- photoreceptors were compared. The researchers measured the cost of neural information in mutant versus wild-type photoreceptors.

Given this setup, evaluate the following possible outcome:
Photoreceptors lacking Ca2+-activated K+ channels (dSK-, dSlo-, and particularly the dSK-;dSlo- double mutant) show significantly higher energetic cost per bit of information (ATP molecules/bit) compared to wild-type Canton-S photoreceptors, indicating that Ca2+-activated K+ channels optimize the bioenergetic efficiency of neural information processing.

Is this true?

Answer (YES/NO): YES